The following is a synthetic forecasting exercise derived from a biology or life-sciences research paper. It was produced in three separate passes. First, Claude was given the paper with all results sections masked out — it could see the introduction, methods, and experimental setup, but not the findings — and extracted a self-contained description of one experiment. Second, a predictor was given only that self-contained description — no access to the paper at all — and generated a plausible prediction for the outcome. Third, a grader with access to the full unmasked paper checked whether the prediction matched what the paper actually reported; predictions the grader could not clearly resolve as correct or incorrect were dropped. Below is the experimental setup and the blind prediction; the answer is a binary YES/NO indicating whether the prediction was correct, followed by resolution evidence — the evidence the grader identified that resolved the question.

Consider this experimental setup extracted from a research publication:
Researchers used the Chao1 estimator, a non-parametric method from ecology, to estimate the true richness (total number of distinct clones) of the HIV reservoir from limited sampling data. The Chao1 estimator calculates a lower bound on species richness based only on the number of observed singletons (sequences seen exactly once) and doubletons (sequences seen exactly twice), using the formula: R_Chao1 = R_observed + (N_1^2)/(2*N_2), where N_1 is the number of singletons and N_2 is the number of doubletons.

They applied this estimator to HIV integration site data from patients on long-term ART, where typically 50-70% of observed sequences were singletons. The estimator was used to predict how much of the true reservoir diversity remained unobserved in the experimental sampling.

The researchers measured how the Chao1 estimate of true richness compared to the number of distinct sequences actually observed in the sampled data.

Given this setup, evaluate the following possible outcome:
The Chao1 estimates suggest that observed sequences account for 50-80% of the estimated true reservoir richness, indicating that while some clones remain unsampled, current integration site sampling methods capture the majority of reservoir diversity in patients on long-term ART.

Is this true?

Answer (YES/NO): NO